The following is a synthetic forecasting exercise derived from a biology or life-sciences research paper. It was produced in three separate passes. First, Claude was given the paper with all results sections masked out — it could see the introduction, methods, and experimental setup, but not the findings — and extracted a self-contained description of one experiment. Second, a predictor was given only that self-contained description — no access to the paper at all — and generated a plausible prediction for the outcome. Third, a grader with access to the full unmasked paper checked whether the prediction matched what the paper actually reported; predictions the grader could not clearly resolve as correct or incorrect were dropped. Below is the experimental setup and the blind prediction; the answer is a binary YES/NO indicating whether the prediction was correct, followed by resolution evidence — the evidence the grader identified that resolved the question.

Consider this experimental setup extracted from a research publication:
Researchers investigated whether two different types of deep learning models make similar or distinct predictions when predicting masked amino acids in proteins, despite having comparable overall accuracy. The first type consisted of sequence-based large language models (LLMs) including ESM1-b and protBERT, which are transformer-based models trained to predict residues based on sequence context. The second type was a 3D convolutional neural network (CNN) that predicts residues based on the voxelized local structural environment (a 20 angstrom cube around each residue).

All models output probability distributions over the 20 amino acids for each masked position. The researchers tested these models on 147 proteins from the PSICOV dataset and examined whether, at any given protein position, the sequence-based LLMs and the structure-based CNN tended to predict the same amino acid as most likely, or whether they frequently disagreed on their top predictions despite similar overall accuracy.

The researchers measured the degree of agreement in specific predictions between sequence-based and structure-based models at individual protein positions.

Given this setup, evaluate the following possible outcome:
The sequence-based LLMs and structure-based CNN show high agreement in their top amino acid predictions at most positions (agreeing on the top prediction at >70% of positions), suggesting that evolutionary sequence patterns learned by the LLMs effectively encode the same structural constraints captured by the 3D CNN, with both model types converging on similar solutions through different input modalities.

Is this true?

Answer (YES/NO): NO